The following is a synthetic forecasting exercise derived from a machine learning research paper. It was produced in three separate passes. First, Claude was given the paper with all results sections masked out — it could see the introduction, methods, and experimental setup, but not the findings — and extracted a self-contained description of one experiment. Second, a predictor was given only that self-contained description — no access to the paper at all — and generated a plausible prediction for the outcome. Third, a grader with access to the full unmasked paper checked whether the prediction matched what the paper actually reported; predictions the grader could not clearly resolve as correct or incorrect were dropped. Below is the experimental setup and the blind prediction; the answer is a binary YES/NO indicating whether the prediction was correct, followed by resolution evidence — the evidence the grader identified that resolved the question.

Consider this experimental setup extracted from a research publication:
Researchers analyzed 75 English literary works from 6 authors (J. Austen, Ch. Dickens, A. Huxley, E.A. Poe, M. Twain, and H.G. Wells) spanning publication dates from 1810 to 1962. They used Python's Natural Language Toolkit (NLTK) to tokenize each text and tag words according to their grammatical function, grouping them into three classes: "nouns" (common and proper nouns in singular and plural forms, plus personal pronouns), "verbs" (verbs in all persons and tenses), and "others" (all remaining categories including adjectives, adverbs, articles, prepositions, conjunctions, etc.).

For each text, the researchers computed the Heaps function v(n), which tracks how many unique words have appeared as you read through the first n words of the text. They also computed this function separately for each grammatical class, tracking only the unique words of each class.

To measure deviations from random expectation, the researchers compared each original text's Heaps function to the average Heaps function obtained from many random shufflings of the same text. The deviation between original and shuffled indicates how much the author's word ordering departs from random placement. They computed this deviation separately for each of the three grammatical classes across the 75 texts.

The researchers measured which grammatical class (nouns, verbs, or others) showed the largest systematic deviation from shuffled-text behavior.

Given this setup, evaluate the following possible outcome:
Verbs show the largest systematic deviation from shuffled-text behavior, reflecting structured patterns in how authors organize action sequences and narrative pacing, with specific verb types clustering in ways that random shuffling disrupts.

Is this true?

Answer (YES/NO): NO